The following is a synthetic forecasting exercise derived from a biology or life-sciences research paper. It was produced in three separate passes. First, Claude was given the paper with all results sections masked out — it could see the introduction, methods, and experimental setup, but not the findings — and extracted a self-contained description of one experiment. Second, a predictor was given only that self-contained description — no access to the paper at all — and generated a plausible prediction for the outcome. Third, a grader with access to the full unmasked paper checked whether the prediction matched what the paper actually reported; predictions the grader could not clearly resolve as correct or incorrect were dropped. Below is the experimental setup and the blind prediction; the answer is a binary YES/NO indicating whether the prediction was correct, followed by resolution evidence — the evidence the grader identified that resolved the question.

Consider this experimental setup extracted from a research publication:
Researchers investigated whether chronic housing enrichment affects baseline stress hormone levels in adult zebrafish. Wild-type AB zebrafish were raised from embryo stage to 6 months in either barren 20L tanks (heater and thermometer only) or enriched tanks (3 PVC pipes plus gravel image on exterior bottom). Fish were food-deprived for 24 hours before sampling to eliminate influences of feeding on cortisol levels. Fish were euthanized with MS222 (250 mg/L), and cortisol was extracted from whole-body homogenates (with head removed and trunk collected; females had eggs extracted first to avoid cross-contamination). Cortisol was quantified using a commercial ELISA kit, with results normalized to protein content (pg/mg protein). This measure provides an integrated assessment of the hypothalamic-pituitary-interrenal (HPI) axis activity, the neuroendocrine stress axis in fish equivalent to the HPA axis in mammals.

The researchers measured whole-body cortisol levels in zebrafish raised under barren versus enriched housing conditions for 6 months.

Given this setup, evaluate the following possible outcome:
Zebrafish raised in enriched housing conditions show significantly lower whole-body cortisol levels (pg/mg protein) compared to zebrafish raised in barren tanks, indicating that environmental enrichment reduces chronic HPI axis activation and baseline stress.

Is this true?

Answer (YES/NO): NO